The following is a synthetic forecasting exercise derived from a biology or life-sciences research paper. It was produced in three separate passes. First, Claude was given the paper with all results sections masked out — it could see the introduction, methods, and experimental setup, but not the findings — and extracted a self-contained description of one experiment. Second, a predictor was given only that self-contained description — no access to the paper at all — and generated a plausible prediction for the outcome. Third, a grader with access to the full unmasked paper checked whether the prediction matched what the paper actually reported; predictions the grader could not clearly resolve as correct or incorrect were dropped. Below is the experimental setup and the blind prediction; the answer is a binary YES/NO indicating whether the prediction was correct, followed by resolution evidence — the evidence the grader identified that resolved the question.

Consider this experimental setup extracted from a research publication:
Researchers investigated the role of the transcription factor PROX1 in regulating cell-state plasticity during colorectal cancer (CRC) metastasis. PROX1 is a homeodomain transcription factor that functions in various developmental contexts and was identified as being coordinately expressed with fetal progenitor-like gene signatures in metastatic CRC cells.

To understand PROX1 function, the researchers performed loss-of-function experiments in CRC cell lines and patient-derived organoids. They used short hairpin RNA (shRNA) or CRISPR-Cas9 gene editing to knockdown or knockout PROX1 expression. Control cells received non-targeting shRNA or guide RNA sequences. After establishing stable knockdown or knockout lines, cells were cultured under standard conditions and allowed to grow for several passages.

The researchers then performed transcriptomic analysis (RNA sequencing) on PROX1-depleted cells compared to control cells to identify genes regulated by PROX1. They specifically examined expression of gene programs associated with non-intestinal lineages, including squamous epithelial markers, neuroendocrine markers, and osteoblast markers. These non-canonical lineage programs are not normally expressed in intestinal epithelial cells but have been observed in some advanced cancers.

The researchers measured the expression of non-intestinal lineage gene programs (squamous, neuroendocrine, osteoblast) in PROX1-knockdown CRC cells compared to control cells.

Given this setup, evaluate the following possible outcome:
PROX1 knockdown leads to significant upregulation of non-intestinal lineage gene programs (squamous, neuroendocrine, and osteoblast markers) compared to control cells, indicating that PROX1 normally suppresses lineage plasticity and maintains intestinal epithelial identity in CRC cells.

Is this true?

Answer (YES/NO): NO